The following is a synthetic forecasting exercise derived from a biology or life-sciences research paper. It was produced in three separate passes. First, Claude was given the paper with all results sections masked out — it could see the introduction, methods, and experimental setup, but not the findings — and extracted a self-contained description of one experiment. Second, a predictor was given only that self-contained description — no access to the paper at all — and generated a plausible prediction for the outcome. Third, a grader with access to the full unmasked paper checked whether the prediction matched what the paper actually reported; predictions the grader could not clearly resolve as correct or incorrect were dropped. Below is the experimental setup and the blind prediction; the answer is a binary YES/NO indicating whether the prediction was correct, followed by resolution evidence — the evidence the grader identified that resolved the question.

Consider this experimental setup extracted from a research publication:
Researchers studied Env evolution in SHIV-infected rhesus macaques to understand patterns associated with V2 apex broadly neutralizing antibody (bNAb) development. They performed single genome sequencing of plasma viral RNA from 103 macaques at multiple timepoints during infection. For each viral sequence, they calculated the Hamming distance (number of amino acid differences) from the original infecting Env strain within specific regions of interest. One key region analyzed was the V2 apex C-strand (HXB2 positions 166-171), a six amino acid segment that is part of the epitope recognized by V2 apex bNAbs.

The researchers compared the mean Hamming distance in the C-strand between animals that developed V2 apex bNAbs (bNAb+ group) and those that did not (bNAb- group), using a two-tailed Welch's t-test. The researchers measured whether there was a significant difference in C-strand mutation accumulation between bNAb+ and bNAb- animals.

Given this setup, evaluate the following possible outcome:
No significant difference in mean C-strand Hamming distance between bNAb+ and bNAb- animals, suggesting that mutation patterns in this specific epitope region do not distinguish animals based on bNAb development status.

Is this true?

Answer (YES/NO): NO